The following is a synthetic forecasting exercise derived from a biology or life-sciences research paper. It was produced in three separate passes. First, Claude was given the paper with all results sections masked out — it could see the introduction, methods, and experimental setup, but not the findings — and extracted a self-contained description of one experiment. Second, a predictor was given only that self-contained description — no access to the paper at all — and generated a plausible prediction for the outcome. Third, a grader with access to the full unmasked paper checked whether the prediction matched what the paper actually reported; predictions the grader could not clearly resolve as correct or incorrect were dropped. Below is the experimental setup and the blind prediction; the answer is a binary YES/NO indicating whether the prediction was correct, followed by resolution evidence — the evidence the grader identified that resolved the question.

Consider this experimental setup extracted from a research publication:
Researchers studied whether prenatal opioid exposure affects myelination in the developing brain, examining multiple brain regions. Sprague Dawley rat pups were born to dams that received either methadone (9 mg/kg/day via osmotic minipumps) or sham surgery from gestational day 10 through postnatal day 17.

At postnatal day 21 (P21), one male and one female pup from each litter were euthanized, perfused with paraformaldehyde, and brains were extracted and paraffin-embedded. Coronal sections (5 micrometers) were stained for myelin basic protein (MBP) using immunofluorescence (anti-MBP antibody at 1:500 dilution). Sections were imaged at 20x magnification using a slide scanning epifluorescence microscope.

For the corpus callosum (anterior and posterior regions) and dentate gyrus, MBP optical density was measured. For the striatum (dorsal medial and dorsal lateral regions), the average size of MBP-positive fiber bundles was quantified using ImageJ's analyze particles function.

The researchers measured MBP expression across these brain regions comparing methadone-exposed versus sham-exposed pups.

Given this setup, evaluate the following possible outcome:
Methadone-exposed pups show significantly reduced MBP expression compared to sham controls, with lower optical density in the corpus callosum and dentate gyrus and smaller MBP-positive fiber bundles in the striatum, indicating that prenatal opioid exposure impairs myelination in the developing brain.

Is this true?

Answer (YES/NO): NO